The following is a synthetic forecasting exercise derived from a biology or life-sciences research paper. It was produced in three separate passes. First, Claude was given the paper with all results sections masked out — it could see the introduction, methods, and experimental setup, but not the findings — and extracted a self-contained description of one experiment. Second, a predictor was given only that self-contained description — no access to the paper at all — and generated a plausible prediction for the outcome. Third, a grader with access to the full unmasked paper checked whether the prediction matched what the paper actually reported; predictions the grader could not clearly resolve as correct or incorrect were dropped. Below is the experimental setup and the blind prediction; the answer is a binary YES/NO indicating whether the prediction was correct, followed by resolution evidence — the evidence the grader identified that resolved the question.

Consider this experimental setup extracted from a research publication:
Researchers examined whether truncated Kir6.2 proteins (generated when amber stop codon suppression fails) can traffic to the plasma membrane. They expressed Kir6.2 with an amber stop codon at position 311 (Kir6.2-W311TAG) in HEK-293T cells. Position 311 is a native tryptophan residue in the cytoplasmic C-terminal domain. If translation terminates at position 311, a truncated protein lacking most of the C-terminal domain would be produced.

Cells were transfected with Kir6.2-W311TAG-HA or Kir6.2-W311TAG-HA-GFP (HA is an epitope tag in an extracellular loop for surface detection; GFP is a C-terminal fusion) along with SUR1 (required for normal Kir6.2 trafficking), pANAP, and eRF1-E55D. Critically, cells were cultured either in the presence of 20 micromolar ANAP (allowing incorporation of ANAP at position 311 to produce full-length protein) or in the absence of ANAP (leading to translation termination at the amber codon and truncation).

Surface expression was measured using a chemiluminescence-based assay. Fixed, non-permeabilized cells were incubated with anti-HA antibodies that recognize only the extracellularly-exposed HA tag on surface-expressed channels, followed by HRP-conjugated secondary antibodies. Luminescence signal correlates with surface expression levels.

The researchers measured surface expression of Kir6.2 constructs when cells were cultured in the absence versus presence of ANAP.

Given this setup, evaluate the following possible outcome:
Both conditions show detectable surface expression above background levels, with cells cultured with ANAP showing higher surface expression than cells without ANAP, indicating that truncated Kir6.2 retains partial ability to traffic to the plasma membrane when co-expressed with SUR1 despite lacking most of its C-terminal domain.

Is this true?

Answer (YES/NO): NO